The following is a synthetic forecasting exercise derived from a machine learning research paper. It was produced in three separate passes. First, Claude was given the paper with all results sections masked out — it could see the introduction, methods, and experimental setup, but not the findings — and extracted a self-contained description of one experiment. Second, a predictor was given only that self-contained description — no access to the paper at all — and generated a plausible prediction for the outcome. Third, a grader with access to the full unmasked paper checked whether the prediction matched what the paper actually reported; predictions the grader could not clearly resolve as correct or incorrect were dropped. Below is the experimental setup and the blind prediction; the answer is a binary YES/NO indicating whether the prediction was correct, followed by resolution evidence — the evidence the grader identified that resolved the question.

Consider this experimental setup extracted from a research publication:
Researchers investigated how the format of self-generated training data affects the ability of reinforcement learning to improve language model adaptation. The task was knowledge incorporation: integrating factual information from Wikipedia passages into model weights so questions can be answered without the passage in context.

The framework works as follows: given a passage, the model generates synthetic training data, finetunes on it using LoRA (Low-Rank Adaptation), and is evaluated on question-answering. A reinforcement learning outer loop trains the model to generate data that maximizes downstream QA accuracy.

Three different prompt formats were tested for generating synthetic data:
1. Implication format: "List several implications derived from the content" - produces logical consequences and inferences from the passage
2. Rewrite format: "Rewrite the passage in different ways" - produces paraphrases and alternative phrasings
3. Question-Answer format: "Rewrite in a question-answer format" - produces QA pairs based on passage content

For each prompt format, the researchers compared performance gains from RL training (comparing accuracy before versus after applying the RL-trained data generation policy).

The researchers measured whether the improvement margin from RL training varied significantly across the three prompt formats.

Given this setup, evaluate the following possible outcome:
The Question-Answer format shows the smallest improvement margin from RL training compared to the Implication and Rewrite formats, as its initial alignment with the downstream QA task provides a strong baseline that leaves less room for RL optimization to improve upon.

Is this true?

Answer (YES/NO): NO